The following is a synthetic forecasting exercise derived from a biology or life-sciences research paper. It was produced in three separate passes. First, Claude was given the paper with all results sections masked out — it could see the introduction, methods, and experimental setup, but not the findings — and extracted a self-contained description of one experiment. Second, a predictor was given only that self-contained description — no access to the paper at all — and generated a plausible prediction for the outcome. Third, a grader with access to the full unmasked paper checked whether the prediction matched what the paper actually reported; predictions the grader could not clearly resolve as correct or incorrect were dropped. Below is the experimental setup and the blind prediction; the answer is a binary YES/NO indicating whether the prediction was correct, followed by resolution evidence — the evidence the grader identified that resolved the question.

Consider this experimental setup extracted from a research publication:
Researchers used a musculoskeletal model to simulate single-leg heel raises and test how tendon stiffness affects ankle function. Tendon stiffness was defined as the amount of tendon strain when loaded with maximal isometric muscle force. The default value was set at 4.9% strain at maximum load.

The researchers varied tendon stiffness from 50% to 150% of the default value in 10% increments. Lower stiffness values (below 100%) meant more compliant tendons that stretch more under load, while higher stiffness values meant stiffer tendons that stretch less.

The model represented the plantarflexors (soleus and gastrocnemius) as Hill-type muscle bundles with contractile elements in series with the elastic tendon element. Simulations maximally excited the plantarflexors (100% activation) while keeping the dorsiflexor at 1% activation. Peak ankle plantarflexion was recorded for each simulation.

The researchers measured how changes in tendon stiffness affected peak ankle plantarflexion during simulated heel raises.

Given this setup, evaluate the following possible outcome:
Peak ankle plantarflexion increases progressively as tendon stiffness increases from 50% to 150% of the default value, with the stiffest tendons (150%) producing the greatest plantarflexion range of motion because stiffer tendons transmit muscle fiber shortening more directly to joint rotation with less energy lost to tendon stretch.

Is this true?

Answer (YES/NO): NO